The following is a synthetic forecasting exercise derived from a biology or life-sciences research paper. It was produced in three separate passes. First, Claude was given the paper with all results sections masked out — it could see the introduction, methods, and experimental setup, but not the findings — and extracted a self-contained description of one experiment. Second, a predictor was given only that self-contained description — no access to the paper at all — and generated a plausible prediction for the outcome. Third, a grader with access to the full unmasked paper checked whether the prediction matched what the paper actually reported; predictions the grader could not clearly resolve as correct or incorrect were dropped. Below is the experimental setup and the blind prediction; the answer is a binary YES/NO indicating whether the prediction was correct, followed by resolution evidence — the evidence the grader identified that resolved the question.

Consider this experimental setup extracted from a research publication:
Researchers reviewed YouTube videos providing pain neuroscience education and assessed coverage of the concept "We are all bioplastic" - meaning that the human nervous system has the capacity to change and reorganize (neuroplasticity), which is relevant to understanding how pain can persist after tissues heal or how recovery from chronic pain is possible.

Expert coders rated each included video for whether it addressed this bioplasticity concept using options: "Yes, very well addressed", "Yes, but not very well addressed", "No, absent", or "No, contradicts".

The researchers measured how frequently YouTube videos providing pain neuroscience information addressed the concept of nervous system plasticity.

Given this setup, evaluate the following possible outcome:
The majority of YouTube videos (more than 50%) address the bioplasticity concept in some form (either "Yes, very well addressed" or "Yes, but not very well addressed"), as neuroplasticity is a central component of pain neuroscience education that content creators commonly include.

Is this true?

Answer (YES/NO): NO